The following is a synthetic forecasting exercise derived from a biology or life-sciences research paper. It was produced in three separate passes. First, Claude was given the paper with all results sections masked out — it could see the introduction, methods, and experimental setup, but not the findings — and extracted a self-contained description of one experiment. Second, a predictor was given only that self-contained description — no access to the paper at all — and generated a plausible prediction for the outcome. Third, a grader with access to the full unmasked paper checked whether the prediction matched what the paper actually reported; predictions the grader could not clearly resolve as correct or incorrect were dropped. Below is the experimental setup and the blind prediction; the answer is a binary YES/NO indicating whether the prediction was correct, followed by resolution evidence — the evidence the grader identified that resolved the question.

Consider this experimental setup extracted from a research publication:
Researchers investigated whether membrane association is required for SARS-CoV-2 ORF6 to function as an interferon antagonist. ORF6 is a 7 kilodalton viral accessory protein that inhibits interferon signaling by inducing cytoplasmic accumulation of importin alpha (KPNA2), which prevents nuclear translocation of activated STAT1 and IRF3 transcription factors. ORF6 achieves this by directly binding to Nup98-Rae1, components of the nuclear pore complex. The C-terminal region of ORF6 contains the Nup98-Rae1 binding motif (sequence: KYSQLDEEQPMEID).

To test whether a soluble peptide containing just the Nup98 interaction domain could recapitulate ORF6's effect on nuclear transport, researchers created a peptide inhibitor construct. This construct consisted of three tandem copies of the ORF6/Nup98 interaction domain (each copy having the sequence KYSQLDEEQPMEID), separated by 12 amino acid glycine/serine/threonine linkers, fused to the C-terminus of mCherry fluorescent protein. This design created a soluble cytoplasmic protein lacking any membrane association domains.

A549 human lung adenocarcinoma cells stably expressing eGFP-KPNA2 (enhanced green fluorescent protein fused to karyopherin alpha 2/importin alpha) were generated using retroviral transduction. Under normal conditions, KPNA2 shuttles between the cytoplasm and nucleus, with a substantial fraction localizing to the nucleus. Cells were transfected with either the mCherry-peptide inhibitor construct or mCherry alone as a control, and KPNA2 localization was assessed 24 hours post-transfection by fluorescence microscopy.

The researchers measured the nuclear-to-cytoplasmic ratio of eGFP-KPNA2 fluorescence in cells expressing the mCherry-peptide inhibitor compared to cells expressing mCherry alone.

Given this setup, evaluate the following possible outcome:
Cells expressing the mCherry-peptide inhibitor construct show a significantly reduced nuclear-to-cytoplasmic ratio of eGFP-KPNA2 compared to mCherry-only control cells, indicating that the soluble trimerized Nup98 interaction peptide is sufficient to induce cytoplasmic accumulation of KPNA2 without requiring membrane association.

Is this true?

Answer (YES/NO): YES